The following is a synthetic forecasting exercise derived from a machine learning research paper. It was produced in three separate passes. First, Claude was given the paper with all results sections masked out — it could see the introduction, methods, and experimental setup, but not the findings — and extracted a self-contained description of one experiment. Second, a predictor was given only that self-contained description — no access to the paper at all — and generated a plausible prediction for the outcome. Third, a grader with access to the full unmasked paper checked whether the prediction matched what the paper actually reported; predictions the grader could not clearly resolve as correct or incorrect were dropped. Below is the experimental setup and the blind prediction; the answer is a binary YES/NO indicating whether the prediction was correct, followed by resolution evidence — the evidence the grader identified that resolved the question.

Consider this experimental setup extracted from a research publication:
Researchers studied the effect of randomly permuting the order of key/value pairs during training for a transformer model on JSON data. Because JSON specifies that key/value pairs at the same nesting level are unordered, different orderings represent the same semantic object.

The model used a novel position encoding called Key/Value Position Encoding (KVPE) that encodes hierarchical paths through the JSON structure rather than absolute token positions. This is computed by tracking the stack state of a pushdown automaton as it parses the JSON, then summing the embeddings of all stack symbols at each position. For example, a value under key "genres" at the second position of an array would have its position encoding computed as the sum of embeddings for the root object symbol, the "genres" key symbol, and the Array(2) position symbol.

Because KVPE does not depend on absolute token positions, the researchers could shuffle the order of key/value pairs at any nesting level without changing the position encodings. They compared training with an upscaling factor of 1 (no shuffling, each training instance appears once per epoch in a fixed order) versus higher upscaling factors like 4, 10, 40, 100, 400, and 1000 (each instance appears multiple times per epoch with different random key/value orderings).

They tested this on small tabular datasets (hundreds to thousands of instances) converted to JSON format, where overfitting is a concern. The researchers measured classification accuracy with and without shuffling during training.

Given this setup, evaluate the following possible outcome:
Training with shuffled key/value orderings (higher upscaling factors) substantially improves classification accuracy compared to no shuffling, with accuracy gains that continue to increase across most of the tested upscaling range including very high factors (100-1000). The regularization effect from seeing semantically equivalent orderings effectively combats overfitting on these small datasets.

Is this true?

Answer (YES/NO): YES